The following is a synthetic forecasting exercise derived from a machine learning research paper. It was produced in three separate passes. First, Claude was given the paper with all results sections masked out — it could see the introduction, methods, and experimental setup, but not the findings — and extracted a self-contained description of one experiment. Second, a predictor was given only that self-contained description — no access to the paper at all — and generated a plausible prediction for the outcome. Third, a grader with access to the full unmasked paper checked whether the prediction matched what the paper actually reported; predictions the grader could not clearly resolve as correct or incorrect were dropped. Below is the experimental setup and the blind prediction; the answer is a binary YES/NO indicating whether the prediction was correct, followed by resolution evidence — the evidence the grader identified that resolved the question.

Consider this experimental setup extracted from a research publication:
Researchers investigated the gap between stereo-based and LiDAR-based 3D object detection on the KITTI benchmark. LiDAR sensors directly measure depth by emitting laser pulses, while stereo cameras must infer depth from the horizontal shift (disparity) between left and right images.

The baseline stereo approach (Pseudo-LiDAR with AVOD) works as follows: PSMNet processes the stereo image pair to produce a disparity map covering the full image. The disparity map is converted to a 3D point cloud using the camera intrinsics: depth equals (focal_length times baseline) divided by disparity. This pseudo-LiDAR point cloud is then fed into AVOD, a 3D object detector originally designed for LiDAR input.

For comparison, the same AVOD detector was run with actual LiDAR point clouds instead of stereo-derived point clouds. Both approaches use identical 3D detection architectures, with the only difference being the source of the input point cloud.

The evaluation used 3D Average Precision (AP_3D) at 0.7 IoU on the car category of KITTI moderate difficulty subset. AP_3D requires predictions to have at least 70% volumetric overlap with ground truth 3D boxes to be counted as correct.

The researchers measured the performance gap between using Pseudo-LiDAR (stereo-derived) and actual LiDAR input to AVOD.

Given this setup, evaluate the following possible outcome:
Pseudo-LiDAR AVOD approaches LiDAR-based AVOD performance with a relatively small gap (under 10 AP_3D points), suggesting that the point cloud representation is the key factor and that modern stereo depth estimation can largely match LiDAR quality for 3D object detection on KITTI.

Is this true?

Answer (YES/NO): NO